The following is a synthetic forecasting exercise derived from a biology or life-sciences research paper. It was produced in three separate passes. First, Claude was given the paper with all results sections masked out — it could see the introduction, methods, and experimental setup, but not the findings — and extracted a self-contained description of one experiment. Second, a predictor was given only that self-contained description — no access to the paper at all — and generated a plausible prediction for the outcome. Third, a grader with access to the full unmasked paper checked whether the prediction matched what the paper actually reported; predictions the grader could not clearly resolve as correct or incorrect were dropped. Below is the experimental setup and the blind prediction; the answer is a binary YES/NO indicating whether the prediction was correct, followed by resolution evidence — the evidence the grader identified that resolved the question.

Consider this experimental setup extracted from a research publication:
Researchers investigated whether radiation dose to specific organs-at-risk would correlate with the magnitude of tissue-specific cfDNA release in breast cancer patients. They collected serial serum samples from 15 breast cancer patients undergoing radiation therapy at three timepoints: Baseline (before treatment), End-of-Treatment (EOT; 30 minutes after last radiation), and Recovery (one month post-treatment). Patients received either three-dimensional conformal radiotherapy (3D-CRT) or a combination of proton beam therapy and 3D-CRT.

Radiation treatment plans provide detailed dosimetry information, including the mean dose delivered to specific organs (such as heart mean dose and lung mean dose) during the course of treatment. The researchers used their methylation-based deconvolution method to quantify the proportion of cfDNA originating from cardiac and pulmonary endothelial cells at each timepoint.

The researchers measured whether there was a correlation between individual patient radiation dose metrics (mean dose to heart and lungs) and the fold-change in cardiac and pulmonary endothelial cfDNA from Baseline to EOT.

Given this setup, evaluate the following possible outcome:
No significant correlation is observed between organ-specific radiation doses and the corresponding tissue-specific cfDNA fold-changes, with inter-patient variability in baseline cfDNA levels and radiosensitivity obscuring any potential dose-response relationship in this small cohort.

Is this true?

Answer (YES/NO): NO